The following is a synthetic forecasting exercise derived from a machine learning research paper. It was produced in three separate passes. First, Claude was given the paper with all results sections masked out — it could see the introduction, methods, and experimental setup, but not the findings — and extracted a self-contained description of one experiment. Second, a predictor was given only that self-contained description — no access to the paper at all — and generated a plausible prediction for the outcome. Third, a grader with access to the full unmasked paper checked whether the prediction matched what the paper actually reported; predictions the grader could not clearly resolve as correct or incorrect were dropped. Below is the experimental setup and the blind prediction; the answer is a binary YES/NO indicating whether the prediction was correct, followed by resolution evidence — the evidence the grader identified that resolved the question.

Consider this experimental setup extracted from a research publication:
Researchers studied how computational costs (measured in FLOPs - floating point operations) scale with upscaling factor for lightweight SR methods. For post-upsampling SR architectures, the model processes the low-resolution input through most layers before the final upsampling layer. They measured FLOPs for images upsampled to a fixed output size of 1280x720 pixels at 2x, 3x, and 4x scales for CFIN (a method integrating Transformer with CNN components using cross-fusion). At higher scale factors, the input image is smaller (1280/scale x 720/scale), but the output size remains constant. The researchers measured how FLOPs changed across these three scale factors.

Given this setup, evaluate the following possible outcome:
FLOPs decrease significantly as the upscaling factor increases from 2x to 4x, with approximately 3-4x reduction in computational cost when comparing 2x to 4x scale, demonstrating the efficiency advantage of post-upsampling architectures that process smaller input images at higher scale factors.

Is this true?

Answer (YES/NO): YES